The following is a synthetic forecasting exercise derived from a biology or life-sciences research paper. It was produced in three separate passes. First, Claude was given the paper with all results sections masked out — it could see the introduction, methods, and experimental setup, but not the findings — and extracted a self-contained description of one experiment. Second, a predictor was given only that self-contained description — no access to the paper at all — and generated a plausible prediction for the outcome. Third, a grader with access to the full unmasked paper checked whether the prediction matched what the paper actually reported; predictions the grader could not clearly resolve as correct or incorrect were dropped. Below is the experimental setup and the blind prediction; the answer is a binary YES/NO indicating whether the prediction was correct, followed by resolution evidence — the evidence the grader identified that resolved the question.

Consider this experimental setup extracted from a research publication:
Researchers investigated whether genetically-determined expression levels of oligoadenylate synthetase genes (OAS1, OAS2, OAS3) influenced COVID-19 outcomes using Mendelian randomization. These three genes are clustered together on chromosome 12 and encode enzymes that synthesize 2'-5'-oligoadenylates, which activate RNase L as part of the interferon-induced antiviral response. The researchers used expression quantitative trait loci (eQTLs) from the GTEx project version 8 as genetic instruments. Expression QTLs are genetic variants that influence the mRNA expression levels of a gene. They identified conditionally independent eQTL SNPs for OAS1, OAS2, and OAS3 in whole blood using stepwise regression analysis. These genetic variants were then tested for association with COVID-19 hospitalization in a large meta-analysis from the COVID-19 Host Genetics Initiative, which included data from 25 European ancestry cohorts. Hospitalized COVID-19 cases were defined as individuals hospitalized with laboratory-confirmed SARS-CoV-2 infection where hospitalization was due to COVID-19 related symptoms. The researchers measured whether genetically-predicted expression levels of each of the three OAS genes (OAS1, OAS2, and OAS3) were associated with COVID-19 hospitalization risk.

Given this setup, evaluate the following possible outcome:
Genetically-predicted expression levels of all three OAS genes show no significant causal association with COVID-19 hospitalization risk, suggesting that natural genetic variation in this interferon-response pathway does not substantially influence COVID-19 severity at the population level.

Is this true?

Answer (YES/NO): NO